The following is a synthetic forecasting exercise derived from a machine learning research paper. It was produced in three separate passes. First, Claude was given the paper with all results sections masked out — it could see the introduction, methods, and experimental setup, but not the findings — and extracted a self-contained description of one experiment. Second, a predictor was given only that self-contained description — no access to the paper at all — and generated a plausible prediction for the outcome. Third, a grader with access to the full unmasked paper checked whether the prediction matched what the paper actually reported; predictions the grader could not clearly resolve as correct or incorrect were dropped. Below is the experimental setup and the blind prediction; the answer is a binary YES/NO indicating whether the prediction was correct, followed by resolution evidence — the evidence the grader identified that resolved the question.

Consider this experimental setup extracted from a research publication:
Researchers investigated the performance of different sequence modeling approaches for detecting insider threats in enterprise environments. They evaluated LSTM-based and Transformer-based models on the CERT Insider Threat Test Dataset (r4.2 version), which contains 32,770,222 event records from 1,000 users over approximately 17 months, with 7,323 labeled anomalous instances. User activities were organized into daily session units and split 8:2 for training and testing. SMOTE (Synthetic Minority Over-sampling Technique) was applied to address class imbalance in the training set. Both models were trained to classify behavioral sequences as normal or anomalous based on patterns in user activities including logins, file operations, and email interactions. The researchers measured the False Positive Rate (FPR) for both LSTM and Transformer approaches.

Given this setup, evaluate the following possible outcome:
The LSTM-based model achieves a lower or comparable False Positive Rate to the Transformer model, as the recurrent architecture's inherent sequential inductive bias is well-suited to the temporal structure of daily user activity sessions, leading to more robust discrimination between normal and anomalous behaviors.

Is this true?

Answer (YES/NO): YES